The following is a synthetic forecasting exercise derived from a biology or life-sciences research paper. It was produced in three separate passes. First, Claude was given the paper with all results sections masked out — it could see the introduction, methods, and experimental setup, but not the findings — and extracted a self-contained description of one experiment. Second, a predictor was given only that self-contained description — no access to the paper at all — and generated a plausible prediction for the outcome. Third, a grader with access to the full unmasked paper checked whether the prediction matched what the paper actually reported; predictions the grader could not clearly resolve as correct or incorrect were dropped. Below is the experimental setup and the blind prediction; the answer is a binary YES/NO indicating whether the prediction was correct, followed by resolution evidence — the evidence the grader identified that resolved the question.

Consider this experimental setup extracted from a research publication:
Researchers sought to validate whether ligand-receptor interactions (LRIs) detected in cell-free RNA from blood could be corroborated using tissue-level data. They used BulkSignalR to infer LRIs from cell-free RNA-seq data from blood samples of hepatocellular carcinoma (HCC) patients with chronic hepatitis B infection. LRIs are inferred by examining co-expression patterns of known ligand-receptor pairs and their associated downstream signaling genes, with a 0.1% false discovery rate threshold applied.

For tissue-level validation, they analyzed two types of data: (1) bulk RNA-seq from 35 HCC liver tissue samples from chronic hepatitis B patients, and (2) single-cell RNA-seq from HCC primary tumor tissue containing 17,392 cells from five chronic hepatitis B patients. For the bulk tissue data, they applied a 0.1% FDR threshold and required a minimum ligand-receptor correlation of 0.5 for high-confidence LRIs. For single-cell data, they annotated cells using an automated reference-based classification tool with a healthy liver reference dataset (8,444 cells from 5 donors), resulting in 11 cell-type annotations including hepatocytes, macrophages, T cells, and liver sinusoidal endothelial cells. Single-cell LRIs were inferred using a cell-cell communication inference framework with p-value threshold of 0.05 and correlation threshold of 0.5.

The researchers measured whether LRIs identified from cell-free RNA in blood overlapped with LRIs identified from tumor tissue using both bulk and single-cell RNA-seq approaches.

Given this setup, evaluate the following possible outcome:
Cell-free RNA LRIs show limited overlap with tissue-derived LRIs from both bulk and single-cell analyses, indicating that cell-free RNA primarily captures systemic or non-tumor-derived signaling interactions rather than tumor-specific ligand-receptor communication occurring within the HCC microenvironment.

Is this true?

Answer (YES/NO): NO